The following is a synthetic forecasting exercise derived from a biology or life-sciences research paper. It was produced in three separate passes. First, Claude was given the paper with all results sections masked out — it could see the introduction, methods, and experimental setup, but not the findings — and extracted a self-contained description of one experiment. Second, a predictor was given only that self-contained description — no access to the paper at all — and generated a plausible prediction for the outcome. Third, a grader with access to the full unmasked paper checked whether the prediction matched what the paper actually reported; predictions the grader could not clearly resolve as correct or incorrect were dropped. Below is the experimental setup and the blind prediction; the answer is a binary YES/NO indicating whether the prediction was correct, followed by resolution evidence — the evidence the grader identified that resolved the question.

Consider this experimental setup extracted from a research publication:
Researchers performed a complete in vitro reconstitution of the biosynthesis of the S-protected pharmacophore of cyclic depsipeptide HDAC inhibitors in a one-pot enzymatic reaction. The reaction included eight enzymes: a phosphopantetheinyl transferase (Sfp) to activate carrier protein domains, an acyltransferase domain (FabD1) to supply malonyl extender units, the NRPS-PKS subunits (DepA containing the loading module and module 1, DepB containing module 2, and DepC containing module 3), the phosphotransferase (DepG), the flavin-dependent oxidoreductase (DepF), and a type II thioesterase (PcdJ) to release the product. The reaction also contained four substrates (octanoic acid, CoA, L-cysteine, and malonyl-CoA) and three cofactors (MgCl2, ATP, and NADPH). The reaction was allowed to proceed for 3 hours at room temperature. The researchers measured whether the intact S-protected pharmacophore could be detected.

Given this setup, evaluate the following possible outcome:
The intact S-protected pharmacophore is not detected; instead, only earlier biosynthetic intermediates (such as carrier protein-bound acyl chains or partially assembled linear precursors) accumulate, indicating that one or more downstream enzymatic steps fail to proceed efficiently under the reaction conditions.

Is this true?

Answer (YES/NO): NO